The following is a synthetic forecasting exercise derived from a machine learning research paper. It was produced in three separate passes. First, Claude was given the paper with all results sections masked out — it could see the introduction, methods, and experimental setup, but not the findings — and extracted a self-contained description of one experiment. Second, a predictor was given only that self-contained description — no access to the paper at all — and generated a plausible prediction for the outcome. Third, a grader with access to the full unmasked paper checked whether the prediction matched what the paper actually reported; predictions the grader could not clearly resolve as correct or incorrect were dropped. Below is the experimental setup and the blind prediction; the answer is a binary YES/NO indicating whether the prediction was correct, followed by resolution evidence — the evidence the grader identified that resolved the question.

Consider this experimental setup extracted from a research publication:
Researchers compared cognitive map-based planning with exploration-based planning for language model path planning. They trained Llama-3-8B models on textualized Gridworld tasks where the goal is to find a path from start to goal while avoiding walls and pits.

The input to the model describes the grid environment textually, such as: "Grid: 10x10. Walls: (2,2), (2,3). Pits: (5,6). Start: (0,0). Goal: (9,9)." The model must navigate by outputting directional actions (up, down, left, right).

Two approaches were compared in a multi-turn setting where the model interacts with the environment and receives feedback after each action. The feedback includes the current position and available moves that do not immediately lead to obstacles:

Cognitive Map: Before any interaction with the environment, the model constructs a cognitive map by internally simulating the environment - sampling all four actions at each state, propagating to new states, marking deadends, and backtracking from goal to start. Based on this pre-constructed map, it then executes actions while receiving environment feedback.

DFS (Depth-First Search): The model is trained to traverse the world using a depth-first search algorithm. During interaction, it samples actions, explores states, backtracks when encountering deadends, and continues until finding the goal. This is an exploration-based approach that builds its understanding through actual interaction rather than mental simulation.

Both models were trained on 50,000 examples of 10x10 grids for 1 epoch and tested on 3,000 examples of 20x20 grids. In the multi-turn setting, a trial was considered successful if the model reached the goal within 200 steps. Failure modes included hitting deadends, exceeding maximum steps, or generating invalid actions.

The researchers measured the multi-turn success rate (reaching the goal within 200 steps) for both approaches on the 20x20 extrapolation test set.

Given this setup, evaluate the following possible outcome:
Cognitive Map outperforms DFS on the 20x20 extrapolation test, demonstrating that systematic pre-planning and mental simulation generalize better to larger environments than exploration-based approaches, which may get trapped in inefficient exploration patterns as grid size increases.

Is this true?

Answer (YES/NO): NO